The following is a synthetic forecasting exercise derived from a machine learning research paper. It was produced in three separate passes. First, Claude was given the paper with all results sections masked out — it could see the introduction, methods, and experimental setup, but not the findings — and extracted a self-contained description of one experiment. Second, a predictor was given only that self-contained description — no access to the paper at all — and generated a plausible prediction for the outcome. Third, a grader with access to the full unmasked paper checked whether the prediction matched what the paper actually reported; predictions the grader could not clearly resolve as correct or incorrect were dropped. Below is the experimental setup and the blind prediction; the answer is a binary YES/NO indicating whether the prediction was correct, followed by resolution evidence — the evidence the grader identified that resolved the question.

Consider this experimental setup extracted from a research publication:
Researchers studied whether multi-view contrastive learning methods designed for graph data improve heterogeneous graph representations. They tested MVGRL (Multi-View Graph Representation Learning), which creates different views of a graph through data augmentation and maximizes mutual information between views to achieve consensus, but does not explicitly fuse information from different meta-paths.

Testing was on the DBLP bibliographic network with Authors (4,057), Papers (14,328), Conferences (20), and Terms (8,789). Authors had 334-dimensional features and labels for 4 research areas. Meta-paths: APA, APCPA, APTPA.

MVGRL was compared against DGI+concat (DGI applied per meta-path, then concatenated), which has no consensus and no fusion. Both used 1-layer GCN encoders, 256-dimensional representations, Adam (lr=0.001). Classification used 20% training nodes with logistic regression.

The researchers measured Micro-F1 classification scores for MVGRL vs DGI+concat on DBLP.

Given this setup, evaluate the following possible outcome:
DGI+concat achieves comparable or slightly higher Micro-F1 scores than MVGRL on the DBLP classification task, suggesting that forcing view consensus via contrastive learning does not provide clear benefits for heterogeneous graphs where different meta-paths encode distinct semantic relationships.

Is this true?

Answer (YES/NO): YES